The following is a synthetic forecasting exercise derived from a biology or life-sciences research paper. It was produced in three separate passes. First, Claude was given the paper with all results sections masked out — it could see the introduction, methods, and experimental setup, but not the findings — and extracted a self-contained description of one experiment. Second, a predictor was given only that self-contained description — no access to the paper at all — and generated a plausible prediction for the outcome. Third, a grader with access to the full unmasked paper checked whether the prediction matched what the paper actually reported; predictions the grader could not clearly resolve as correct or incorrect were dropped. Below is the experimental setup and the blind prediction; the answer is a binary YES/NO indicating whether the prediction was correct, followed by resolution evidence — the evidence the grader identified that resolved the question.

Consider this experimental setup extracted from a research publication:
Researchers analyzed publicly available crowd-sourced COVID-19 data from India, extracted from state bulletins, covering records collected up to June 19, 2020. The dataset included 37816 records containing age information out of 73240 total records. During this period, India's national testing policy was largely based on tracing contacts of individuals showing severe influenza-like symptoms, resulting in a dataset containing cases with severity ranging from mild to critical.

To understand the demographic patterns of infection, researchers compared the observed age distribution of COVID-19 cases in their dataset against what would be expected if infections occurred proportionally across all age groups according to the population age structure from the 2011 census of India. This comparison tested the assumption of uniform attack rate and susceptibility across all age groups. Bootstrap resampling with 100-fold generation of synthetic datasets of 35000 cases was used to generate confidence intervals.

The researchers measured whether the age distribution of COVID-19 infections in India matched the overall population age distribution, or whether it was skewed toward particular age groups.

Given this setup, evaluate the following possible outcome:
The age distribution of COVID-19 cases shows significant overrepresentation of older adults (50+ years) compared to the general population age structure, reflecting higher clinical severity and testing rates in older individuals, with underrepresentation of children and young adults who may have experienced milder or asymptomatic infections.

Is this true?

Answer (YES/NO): NO